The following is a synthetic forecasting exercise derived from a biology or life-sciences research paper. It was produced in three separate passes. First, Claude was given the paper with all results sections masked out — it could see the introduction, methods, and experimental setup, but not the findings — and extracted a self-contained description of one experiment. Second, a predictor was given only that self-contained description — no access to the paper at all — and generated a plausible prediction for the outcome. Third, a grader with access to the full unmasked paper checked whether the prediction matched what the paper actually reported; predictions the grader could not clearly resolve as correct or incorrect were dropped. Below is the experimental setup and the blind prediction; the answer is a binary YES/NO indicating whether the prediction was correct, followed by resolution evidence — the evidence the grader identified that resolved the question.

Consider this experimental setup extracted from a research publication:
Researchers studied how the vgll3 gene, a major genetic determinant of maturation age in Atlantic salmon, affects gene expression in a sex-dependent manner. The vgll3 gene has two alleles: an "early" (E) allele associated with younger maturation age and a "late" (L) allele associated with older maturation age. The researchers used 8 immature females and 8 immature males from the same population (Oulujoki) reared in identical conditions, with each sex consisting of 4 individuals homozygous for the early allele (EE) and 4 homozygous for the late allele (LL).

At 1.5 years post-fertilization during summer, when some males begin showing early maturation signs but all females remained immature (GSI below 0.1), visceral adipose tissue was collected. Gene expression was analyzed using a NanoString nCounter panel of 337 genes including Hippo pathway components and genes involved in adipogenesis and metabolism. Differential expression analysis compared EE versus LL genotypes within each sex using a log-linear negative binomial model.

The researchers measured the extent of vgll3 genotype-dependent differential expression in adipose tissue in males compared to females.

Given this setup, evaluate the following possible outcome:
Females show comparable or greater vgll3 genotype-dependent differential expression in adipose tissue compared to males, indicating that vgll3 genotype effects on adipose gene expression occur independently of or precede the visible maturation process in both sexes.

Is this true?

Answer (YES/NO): YES